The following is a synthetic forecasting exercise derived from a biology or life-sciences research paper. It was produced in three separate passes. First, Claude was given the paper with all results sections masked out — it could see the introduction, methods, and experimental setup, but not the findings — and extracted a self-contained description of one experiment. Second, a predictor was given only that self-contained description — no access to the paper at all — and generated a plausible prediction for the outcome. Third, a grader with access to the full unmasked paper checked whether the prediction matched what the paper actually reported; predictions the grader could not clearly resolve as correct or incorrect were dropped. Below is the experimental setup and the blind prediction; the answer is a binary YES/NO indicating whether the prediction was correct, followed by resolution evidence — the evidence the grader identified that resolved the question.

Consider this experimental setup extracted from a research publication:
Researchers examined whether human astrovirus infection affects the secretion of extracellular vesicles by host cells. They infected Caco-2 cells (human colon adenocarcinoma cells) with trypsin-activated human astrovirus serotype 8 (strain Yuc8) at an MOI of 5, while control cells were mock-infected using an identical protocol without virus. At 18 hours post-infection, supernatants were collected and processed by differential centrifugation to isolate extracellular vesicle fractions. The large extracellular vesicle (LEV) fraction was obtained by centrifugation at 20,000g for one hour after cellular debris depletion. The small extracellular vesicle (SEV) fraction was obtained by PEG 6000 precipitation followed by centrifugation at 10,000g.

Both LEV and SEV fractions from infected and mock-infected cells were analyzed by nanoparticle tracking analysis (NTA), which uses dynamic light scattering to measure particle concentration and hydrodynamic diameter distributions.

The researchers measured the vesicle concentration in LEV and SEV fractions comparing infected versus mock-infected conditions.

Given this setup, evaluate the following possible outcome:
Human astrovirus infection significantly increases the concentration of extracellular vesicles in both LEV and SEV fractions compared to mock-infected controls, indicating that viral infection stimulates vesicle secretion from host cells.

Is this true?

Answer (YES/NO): NO